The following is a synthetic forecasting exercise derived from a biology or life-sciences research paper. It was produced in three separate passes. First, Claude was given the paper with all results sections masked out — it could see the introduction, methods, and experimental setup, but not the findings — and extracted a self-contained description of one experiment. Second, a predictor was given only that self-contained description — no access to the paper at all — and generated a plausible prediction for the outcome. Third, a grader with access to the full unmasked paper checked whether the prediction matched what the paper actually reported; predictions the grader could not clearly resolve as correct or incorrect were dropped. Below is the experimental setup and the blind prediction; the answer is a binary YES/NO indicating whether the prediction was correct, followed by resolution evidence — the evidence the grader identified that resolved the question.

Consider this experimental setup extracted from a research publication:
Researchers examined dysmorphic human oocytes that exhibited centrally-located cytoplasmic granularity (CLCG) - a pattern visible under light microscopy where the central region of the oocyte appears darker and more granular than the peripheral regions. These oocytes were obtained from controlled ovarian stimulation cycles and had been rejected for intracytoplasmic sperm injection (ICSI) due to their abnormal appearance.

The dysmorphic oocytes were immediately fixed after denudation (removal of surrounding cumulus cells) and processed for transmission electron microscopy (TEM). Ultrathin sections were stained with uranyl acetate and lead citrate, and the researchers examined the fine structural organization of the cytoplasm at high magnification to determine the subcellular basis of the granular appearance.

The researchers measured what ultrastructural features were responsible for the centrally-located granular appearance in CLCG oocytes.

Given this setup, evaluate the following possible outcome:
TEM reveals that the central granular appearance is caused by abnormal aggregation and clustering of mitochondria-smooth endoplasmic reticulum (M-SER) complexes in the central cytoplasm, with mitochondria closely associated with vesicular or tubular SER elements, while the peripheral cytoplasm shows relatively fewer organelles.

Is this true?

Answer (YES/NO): YES